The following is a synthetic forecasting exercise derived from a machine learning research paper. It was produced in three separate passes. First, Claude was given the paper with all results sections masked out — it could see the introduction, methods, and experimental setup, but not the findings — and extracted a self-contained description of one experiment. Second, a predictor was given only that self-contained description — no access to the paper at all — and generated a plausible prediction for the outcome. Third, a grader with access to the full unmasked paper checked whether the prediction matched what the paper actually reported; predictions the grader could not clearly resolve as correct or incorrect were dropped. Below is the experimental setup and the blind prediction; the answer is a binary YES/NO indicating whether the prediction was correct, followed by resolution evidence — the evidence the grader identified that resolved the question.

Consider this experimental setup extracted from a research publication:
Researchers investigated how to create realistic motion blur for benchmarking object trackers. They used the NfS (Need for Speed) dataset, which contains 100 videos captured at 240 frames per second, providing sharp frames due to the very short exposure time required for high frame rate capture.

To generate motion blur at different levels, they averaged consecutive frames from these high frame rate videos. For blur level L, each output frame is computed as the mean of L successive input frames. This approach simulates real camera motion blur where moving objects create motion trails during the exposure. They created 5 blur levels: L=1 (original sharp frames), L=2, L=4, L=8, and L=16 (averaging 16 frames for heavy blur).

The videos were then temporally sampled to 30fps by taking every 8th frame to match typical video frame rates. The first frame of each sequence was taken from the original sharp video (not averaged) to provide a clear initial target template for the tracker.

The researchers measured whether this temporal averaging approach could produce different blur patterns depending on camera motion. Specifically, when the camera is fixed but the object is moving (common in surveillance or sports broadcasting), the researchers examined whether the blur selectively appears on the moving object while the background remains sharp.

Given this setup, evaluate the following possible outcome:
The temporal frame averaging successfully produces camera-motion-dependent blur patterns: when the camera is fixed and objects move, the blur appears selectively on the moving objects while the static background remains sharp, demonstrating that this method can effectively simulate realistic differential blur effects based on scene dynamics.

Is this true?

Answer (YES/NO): YES